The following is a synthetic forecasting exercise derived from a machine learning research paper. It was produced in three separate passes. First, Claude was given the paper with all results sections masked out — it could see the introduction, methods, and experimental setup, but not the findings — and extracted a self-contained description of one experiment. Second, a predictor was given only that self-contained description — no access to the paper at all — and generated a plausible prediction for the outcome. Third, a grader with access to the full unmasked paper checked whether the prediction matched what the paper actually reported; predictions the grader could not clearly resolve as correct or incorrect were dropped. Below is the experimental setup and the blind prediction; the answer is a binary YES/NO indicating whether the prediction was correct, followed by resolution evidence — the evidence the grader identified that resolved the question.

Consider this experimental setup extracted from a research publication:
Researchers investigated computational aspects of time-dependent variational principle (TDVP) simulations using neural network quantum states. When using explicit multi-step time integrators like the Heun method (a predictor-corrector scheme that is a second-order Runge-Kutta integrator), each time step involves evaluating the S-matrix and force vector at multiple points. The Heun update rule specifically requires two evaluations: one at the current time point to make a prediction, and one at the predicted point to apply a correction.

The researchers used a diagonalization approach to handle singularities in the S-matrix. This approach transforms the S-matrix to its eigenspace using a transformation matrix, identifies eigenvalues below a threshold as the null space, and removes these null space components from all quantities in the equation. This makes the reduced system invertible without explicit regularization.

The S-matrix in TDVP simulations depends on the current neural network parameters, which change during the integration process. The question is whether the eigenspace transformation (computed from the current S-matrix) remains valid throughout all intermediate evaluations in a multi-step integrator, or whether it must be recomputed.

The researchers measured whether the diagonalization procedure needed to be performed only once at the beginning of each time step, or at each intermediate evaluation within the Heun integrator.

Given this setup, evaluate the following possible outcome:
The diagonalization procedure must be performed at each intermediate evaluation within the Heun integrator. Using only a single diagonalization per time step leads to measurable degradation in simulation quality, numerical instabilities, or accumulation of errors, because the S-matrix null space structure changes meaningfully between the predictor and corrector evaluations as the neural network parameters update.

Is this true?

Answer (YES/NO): YES